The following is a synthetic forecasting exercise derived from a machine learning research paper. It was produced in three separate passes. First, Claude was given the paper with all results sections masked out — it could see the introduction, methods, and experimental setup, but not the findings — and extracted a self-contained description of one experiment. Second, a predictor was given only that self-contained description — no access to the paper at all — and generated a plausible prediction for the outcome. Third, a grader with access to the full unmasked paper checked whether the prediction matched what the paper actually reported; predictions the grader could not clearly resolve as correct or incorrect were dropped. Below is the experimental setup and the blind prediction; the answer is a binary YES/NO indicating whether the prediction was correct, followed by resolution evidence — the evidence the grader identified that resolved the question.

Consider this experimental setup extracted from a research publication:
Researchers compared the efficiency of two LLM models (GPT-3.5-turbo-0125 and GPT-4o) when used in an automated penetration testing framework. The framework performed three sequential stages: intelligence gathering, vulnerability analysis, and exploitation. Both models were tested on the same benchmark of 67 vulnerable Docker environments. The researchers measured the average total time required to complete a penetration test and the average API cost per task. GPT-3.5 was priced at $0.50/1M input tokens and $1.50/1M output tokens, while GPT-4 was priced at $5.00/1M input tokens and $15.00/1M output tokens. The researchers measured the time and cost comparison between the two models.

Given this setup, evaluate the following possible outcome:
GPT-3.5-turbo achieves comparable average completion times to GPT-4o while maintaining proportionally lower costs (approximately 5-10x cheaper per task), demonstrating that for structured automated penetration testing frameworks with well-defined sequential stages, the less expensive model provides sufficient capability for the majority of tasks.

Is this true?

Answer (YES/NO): NO